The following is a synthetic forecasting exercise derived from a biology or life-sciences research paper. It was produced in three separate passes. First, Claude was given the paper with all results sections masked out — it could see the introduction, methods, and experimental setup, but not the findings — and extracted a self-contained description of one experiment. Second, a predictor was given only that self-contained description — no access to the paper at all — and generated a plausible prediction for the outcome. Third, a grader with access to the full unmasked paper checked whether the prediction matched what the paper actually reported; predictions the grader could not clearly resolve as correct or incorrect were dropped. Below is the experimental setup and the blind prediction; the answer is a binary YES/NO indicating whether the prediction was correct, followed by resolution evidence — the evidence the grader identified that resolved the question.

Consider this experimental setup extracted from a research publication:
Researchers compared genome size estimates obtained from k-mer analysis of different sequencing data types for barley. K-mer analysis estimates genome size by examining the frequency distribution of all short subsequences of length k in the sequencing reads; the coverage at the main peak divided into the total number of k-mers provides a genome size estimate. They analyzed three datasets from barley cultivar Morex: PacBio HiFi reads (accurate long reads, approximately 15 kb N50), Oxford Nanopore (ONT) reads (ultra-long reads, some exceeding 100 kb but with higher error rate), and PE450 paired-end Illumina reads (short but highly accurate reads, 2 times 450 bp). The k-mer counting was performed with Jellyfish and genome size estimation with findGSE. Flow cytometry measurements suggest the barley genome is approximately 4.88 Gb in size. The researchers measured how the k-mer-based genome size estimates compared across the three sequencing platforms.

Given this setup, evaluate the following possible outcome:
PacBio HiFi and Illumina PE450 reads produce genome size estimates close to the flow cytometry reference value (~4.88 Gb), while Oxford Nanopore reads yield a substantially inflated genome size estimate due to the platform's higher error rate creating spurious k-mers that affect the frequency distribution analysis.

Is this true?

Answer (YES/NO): NO